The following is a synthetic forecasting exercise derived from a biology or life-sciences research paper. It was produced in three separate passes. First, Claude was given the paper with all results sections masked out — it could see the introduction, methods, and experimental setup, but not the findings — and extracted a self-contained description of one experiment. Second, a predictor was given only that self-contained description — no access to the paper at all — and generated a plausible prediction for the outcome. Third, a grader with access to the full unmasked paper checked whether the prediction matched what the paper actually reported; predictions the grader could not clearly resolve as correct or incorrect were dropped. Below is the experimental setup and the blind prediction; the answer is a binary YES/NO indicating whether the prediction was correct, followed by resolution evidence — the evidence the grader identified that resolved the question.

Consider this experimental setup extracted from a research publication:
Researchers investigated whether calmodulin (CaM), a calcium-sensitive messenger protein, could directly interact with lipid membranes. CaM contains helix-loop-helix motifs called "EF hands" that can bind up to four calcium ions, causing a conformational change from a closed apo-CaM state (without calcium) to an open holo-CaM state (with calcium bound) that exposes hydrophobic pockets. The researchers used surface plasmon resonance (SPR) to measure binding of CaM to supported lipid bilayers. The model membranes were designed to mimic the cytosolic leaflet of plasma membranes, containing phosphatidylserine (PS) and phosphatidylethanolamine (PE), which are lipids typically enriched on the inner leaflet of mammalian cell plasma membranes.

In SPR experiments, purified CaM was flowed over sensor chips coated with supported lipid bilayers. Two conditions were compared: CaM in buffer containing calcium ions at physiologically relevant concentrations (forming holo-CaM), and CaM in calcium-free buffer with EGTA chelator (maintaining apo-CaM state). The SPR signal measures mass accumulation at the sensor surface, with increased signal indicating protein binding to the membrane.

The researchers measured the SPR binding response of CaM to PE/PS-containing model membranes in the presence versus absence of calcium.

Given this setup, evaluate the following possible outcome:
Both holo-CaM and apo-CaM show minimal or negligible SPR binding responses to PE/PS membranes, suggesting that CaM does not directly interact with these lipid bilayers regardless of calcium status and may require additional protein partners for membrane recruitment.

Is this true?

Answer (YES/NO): NO